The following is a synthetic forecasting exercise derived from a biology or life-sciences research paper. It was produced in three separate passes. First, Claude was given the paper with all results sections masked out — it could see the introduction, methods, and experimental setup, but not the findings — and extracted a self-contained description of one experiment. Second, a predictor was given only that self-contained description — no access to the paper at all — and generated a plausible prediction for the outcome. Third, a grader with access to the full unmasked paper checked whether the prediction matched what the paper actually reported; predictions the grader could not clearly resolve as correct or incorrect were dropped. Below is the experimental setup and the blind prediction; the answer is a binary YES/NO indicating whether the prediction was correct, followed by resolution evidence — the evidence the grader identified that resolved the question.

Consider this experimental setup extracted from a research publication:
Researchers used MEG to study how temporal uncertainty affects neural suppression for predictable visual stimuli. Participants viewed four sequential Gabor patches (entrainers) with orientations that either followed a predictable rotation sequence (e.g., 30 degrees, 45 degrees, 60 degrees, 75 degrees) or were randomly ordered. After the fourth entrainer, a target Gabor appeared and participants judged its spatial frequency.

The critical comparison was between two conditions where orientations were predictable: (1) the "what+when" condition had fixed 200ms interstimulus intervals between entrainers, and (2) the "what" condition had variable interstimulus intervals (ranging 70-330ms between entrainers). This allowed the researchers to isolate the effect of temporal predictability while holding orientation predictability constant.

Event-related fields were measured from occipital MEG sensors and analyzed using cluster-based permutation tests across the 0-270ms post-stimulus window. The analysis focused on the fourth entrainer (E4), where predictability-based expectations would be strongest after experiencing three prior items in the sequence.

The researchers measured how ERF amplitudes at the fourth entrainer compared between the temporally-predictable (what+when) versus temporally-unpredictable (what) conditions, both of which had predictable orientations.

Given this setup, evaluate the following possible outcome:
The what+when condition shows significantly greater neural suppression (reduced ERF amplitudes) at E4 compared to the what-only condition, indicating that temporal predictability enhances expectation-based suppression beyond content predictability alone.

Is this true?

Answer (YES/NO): NO